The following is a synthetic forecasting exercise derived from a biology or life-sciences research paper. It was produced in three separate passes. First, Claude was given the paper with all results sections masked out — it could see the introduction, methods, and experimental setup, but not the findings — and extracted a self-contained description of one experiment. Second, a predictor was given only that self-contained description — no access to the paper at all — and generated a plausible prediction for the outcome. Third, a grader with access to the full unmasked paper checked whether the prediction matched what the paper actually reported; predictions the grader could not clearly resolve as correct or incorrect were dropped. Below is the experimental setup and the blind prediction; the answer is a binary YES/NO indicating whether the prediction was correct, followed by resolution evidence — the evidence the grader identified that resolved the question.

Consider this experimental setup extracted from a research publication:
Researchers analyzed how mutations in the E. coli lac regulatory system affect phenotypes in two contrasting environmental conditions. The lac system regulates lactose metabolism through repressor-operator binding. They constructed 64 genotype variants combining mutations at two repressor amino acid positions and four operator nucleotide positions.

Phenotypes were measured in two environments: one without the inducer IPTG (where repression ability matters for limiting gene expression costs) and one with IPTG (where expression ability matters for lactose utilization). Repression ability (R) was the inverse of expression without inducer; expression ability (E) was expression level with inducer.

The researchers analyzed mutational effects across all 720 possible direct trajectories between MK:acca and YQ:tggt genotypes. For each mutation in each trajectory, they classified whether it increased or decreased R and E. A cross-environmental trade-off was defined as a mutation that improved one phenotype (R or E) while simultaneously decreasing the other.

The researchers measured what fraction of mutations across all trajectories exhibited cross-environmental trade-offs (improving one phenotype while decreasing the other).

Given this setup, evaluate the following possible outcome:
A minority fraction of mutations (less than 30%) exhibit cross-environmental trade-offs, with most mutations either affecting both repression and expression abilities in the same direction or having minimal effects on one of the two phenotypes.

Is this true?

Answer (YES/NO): NO